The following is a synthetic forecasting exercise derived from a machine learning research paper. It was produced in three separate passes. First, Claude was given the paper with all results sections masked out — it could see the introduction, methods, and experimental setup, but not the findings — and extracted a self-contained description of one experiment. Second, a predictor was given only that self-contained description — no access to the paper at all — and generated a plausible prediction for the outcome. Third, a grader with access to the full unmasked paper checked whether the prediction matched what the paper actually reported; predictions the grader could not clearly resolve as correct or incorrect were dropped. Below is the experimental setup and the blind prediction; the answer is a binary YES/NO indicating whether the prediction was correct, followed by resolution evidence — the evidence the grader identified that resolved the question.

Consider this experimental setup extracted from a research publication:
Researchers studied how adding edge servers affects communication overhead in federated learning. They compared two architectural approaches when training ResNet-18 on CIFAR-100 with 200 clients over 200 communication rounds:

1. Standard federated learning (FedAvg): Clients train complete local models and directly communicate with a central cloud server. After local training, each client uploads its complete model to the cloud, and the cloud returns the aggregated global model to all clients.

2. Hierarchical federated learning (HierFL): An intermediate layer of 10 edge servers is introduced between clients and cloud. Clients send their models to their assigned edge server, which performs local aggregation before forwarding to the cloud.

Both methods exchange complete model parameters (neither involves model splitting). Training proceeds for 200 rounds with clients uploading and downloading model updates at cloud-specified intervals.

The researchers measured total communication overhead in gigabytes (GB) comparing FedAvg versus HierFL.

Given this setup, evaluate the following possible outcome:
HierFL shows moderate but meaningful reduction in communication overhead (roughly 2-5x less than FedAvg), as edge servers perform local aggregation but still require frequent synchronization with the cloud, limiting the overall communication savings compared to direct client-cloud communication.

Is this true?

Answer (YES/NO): NO